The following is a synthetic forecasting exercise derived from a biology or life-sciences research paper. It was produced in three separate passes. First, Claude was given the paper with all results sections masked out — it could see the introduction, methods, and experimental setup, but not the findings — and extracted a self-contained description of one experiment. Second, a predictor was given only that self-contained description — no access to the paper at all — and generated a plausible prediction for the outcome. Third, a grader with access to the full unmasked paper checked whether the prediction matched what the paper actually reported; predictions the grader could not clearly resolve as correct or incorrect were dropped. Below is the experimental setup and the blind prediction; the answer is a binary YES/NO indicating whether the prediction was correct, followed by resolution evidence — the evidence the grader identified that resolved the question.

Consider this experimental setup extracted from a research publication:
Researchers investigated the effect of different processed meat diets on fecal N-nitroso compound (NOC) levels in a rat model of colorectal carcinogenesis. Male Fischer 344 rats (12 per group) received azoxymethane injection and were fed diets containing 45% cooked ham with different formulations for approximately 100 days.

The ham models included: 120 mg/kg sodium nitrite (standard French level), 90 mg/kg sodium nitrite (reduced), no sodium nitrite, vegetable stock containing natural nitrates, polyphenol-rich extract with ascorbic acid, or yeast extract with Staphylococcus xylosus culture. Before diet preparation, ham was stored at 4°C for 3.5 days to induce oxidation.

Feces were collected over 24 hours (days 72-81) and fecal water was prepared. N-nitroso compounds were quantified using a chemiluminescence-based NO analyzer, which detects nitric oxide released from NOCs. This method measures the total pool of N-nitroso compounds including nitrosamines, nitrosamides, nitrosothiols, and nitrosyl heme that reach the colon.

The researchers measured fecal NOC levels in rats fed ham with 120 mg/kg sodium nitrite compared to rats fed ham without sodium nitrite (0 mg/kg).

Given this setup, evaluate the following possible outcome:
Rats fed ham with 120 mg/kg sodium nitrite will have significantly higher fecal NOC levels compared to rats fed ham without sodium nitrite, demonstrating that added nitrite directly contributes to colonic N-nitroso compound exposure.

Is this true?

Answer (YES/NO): YES